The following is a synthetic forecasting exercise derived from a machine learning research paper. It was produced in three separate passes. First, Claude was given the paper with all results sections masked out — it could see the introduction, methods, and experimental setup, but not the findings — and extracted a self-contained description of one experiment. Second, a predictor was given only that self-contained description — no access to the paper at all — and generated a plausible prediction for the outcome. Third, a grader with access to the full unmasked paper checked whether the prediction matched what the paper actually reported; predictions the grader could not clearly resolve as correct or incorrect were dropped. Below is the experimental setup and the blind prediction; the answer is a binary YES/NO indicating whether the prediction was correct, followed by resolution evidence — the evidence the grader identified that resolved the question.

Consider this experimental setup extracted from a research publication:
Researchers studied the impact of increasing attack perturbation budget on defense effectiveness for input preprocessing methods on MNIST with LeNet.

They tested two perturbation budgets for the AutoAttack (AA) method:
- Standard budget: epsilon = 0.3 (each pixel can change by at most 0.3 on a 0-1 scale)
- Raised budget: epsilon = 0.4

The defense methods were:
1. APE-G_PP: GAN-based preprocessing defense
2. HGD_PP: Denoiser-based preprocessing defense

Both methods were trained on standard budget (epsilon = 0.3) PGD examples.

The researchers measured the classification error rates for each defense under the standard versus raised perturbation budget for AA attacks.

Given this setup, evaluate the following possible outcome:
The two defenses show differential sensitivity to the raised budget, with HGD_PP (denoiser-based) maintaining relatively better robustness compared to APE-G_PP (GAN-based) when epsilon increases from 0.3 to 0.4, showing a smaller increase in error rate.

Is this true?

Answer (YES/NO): NO